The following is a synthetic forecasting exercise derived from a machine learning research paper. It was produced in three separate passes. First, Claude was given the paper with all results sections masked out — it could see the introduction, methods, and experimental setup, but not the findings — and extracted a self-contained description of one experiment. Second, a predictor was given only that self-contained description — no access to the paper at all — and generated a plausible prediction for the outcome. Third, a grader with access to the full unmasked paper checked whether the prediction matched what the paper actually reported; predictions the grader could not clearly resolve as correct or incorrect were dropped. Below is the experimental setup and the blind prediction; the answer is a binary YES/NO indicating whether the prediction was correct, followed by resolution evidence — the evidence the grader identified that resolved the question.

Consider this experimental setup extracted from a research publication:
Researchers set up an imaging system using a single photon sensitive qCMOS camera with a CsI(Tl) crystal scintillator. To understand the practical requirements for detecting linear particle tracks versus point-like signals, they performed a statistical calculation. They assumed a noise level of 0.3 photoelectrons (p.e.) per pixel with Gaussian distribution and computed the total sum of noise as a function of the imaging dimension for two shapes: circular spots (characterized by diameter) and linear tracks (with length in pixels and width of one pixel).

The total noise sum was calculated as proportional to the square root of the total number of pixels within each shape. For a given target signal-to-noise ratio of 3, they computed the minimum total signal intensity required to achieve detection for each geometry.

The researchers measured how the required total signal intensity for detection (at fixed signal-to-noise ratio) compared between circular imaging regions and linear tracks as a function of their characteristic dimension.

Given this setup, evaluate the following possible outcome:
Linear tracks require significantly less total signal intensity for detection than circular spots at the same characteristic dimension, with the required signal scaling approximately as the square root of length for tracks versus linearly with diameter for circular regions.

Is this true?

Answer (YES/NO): YES